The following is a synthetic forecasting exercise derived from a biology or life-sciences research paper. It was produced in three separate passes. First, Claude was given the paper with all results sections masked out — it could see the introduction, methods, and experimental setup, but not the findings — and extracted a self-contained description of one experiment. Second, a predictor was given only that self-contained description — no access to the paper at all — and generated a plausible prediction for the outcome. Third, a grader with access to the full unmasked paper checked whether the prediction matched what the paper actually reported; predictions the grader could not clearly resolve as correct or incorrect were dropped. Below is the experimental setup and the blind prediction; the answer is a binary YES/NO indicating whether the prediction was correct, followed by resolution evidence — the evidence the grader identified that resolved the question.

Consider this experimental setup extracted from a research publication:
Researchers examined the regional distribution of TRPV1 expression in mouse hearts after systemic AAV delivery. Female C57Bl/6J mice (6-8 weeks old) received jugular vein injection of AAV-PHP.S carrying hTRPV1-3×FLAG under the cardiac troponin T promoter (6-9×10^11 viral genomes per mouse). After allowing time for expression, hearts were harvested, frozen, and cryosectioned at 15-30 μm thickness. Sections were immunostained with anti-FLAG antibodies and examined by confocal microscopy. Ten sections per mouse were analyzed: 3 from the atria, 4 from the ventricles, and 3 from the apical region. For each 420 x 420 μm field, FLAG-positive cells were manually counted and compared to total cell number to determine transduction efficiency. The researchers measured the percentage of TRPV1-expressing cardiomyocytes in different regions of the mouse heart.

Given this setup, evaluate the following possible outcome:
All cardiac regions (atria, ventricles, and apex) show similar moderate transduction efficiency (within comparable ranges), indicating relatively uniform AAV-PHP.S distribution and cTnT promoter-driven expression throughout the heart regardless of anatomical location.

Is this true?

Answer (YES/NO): NO